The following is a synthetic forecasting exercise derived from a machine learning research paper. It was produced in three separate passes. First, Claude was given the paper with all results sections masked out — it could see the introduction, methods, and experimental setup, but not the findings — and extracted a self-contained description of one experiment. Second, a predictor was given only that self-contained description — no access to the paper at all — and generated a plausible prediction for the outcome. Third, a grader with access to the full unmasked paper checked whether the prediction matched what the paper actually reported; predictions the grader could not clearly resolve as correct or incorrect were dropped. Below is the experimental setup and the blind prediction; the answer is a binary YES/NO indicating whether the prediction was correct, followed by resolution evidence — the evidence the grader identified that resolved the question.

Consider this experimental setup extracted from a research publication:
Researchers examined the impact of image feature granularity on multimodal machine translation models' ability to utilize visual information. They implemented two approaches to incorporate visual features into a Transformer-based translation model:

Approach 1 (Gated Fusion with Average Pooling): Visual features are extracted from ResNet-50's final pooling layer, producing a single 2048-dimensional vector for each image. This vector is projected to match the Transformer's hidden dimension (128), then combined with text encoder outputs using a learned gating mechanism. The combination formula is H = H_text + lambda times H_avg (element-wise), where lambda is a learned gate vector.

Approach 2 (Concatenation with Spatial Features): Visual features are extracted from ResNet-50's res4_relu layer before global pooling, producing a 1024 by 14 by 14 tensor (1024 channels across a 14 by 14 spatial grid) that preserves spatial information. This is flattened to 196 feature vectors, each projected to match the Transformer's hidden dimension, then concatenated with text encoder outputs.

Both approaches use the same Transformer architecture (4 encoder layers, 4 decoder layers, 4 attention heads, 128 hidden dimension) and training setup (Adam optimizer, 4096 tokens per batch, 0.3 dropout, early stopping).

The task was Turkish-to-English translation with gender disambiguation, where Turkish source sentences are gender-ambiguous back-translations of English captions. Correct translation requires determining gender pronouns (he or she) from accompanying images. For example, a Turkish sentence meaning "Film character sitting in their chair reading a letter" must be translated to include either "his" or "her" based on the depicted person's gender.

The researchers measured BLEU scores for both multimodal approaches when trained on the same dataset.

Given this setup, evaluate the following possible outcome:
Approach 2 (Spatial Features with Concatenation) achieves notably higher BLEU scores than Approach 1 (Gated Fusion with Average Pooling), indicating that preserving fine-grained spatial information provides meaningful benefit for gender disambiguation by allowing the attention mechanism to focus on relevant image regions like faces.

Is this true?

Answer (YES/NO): NO